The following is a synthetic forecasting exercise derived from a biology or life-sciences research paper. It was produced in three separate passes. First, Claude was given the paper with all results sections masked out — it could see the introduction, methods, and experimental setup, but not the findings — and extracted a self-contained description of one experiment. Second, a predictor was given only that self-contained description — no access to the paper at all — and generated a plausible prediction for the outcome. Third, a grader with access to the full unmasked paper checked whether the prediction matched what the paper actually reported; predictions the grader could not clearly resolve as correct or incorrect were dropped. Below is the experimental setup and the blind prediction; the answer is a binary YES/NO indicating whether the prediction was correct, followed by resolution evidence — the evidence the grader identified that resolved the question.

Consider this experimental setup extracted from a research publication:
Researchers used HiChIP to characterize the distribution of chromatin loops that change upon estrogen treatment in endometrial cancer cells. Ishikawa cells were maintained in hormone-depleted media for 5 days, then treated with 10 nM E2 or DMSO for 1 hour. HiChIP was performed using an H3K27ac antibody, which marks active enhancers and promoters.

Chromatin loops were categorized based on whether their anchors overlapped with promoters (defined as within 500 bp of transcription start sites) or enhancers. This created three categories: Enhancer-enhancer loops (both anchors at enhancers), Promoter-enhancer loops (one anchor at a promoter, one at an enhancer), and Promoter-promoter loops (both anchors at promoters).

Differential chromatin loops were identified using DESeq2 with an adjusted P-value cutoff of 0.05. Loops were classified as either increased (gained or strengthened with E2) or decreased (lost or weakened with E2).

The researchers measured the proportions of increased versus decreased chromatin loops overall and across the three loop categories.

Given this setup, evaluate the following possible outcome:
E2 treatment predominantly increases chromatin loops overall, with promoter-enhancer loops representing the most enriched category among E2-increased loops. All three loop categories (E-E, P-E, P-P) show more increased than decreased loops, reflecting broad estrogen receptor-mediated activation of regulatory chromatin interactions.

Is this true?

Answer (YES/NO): NO